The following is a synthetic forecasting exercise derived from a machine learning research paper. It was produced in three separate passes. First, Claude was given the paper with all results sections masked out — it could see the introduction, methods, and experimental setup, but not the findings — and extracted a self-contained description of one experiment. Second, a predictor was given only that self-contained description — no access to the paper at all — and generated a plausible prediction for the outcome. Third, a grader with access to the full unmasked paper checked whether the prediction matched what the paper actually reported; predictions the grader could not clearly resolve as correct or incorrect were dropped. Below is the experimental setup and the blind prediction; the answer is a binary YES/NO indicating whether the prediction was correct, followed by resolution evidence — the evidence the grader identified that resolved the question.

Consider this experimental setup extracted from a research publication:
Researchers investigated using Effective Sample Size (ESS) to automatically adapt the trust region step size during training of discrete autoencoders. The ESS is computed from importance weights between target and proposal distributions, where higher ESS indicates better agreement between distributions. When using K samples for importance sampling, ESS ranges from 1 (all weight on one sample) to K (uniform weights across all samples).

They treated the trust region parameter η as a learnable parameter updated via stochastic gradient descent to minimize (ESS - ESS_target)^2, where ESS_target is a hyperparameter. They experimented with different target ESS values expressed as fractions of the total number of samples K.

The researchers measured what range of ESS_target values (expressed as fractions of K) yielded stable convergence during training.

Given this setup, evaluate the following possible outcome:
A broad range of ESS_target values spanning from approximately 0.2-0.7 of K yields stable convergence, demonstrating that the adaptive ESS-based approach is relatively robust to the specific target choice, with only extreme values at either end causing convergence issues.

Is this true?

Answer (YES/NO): NO